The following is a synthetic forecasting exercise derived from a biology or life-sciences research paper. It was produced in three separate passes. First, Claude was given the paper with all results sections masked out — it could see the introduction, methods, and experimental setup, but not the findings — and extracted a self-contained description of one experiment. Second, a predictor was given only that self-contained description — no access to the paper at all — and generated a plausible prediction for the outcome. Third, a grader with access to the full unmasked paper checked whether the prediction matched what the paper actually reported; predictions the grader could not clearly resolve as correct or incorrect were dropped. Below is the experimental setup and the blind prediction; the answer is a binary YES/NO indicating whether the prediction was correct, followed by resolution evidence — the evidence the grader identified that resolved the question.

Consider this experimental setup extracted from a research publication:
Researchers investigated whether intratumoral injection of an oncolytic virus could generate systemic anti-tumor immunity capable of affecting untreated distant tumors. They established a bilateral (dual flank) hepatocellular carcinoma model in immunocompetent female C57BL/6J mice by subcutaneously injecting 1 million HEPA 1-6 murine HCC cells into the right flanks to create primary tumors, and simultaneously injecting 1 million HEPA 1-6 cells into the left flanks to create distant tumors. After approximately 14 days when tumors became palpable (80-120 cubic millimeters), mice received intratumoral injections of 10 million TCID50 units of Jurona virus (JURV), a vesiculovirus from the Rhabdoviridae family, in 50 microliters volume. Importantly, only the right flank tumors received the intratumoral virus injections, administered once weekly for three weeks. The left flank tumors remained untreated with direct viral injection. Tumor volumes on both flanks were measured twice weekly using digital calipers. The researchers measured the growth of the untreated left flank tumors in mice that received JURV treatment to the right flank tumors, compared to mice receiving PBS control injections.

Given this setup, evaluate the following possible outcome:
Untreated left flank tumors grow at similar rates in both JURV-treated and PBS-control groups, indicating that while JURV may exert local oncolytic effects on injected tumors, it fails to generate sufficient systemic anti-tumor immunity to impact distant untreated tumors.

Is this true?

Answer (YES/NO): NO